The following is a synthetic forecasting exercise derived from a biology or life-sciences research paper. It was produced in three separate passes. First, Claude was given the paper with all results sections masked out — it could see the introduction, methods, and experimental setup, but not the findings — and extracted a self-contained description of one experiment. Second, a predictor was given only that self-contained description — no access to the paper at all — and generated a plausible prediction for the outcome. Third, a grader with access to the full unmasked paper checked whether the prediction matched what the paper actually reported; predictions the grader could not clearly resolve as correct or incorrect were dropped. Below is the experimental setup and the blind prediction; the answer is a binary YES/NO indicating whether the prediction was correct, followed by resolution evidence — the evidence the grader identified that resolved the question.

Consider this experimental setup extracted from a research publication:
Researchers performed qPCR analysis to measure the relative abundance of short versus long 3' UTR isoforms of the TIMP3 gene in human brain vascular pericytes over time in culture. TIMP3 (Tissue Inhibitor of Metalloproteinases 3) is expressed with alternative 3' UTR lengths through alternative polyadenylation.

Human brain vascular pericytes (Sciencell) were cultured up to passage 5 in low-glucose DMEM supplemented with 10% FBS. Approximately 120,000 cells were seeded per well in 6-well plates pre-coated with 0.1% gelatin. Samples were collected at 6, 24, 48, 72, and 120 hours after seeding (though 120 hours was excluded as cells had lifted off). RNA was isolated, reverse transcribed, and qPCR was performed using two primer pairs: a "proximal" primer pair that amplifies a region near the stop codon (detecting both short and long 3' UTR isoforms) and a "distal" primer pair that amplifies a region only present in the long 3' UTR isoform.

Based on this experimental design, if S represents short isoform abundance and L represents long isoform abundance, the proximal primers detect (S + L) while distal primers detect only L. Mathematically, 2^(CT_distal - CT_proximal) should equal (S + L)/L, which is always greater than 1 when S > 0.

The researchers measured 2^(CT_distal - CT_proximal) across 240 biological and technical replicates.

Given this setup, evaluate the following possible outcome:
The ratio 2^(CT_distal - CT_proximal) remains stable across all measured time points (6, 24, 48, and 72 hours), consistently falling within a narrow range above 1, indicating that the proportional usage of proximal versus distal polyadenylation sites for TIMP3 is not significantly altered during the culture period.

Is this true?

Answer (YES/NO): NO